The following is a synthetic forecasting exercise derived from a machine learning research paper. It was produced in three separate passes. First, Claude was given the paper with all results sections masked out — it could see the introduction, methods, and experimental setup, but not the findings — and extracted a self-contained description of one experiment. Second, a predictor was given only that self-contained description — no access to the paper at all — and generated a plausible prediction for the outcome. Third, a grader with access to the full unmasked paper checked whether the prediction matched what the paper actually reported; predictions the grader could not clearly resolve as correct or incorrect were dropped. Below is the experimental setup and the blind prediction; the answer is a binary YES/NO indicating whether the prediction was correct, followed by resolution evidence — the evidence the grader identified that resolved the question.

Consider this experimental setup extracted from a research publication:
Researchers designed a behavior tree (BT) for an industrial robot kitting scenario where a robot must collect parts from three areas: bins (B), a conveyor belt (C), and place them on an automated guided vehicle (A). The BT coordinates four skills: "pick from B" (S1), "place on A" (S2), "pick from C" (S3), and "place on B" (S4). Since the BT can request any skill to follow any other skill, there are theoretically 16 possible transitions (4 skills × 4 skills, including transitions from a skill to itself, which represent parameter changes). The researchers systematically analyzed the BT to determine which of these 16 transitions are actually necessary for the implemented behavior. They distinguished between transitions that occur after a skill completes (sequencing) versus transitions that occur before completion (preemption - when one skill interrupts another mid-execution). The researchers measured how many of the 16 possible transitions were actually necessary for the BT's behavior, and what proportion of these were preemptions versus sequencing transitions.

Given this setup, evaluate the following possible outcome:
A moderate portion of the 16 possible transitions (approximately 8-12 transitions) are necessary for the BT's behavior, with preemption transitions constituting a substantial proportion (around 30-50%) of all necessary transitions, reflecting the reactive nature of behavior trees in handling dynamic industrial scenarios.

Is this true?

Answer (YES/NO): NO